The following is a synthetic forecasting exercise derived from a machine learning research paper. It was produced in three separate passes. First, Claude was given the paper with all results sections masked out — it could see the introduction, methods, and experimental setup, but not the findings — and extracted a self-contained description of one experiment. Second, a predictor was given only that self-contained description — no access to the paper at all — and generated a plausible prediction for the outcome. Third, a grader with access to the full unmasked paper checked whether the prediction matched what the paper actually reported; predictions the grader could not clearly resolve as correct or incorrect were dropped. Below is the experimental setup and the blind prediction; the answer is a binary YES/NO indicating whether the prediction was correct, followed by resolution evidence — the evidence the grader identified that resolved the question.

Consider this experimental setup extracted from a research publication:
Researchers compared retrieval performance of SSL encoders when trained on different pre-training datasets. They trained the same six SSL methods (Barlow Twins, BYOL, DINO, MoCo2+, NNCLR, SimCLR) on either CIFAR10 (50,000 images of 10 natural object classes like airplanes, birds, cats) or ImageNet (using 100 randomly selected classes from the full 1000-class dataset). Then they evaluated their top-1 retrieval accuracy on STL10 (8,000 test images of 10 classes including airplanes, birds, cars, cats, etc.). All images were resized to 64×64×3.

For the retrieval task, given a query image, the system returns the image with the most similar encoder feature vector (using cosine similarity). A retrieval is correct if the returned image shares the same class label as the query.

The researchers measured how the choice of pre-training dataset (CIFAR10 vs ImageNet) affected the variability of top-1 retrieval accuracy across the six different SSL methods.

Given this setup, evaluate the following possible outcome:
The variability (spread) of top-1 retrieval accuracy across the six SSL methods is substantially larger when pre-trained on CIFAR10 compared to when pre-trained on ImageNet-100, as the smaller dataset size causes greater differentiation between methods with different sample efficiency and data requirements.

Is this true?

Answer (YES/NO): NO